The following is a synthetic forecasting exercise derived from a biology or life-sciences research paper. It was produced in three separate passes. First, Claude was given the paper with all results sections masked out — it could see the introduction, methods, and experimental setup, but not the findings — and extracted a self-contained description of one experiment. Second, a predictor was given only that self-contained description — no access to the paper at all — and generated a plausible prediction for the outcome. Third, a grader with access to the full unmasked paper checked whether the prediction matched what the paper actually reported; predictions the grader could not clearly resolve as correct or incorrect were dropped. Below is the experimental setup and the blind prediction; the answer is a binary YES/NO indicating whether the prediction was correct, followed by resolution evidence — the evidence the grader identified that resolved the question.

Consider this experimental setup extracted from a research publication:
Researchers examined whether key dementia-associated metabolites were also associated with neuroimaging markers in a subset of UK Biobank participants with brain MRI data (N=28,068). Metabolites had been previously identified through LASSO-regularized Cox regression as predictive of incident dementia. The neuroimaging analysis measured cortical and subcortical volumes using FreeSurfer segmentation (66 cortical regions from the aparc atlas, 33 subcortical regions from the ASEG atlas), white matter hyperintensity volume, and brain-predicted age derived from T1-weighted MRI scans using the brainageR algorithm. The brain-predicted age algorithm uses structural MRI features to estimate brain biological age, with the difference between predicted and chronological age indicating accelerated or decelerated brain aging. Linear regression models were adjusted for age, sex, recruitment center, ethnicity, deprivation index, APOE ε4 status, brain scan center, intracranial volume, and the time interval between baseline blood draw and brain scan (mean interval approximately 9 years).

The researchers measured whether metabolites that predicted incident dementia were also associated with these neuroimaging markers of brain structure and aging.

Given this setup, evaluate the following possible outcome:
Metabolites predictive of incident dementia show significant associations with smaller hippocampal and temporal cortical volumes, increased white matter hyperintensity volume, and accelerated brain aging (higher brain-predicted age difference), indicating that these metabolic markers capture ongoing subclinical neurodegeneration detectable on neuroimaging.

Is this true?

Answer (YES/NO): NO